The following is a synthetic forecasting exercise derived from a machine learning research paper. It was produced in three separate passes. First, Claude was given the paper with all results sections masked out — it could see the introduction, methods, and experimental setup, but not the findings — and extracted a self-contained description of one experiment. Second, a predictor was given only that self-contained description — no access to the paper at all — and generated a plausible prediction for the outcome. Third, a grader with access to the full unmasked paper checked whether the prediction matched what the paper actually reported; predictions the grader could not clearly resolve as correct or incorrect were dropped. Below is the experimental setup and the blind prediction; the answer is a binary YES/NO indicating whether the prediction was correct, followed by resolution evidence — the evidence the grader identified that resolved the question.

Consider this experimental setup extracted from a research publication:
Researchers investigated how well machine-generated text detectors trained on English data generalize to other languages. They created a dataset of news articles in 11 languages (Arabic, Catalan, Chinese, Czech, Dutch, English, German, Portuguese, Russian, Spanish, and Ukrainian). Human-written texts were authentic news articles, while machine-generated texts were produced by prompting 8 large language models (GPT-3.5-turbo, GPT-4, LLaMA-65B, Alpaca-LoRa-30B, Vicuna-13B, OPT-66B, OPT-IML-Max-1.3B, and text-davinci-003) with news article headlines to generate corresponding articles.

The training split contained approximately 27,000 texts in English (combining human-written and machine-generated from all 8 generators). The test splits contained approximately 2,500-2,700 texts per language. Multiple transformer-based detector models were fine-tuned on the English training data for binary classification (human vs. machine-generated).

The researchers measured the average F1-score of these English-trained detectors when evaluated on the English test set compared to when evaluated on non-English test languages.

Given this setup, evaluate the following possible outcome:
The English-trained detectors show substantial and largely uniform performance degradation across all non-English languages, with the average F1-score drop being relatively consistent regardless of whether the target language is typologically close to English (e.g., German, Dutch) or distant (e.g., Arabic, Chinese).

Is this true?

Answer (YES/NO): NO